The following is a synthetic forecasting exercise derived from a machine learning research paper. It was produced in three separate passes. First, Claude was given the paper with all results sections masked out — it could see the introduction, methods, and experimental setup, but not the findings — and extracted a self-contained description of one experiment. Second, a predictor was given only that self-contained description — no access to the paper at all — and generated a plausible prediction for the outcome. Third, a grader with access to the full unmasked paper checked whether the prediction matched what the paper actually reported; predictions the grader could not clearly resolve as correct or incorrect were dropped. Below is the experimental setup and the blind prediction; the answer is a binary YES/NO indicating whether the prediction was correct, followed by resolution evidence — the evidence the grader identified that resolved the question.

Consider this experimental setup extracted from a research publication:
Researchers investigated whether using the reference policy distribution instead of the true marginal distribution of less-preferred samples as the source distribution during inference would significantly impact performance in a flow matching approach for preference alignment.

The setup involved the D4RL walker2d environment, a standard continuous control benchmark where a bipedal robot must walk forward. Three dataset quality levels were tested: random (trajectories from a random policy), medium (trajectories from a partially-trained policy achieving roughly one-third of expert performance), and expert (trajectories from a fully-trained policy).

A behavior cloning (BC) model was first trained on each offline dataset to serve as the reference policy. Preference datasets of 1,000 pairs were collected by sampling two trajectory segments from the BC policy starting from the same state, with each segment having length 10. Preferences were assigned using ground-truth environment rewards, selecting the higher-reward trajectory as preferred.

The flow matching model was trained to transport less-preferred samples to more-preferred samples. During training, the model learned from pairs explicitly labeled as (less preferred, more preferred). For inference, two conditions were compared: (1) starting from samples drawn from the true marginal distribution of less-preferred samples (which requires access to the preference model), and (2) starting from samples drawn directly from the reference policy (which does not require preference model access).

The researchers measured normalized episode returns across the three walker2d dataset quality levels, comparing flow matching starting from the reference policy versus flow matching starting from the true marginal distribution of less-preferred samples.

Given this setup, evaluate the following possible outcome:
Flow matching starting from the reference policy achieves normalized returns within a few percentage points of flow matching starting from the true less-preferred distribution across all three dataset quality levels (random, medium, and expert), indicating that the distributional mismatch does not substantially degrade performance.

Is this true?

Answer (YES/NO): NO